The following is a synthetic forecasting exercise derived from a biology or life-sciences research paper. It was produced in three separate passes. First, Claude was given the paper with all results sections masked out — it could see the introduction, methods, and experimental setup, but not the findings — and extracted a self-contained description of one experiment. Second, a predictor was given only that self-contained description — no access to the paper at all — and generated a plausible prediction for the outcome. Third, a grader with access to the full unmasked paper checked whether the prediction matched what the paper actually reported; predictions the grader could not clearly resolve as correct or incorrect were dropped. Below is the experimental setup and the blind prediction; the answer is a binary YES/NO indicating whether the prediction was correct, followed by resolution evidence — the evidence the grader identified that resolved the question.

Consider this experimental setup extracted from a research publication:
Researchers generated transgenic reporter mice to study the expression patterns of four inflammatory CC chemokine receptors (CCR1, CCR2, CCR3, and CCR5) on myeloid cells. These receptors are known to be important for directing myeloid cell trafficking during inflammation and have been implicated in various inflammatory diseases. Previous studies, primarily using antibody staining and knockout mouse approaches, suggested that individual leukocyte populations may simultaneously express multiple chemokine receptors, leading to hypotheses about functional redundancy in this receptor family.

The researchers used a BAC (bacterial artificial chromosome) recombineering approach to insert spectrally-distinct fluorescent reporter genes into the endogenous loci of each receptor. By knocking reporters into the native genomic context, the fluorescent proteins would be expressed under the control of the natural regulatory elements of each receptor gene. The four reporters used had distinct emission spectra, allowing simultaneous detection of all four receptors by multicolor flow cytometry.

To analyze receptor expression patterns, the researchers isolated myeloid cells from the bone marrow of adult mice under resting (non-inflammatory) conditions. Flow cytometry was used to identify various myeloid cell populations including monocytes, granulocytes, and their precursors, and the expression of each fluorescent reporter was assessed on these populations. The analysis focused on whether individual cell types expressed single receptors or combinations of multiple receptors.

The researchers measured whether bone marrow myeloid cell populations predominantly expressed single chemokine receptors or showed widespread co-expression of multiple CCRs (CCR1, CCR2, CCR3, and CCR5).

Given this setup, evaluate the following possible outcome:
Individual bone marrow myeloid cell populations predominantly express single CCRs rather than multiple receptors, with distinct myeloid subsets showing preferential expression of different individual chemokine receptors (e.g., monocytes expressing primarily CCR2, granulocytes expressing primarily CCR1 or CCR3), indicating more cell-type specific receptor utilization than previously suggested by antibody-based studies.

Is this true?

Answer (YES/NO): YES